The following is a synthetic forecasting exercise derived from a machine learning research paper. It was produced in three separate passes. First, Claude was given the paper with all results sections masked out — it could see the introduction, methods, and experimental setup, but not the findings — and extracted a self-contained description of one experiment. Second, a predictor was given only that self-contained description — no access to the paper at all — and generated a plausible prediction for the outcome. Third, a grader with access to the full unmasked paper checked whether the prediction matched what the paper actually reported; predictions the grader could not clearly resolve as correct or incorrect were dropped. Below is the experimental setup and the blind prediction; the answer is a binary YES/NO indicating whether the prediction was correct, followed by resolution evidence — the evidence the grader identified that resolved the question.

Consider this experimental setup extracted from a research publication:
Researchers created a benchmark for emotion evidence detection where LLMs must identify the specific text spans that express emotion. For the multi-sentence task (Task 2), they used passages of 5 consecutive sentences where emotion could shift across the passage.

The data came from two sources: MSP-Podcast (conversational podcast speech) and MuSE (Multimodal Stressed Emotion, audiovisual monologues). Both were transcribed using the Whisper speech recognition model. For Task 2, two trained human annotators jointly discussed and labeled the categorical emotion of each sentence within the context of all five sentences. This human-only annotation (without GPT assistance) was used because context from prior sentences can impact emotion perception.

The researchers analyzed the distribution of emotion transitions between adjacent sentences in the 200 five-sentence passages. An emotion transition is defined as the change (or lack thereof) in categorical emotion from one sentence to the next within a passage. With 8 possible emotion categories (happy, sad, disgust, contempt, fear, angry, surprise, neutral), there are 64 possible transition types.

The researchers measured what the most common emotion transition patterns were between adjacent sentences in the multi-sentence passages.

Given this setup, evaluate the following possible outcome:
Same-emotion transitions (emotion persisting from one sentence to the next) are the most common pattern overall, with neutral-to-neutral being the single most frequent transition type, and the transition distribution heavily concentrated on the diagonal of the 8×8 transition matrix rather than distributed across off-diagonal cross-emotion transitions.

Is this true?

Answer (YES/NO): NO